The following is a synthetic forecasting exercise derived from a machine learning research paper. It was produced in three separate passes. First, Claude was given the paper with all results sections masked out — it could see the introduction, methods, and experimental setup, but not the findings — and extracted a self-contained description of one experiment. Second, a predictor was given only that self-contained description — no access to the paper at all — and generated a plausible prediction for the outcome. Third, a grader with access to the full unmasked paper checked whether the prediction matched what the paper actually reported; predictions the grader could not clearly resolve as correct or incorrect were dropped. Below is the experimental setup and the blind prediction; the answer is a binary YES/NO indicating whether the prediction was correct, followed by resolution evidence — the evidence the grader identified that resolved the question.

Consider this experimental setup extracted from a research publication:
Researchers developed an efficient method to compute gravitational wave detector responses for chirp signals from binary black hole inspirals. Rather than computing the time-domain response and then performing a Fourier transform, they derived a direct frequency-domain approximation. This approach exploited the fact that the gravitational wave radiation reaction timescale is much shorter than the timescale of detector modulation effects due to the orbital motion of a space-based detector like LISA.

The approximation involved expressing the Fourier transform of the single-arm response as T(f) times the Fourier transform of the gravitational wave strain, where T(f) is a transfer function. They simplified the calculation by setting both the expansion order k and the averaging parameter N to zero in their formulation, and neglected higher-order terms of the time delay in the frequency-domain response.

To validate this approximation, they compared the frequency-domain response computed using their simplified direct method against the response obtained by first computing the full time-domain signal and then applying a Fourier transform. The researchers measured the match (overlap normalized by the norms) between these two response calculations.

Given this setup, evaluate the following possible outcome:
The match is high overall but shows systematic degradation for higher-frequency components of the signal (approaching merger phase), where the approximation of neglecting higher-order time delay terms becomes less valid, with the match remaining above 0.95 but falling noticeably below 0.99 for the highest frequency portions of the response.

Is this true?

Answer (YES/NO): NO